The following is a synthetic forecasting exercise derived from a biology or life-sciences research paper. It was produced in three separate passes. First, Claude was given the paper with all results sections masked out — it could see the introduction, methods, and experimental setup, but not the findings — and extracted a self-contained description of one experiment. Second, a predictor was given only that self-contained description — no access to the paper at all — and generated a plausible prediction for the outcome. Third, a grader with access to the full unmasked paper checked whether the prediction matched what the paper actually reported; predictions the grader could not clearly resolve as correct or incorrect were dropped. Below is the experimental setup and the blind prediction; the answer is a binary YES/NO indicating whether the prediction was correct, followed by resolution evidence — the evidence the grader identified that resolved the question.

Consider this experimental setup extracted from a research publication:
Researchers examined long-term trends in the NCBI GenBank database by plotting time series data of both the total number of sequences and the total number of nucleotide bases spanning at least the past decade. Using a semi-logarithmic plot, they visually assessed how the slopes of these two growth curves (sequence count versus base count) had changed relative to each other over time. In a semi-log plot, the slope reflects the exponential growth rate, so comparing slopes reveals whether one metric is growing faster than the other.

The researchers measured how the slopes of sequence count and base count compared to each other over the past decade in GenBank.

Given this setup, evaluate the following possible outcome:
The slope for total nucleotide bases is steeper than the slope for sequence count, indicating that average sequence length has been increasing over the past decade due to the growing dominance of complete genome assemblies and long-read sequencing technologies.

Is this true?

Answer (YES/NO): YES